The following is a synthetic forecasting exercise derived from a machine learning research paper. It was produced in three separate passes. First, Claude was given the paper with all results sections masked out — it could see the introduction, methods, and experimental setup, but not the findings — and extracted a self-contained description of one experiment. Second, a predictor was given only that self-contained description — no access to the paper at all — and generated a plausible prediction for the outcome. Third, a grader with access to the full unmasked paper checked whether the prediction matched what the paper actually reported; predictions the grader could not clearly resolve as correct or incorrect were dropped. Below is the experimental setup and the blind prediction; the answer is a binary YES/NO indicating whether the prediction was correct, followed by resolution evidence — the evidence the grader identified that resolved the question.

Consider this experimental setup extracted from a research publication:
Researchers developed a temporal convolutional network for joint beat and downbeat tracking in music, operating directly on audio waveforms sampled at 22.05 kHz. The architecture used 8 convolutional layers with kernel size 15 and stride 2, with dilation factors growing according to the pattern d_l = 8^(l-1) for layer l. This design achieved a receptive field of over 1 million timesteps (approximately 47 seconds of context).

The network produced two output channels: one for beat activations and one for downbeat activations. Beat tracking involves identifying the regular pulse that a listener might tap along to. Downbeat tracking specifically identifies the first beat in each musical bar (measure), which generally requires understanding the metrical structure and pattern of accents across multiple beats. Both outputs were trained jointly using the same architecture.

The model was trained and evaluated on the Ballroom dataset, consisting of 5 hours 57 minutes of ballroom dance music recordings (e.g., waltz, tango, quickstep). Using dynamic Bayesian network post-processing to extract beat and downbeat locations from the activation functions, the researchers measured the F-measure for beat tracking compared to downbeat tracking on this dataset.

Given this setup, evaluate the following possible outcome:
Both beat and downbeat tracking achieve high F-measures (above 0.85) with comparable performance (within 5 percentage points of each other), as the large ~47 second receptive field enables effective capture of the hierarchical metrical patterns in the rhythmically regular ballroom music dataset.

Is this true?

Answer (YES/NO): YES